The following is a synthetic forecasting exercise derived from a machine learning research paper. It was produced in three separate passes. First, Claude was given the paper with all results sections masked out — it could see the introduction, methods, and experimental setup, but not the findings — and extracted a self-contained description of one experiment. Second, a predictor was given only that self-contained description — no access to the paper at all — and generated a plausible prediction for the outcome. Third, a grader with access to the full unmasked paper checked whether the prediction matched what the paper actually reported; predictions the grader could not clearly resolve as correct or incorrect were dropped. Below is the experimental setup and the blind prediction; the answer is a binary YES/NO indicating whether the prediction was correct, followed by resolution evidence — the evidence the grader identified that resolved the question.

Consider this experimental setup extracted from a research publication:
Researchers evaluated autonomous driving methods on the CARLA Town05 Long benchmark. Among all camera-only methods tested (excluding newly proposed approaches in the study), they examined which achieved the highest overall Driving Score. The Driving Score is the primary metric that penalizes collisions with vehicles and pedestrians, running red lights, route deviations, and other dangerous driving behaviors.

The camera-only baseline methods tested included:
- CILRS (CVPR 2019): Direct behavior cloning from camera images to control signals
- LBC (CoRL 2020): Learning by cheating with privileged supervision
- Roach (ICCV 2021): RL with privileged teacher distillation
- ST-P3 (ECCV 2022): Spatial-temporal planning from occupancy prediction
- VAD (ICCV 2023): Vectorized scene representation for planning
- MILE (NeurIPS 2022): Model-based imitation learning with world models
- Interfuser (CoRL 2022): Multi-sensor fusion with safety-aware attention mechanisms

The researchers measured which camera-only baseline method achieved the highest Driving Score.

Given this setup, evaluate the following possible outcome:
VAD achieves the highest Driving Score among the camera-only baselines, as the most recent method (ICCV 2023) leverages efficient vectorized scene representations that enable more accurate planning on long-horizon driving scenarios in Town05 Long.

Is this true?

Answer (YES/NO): NO